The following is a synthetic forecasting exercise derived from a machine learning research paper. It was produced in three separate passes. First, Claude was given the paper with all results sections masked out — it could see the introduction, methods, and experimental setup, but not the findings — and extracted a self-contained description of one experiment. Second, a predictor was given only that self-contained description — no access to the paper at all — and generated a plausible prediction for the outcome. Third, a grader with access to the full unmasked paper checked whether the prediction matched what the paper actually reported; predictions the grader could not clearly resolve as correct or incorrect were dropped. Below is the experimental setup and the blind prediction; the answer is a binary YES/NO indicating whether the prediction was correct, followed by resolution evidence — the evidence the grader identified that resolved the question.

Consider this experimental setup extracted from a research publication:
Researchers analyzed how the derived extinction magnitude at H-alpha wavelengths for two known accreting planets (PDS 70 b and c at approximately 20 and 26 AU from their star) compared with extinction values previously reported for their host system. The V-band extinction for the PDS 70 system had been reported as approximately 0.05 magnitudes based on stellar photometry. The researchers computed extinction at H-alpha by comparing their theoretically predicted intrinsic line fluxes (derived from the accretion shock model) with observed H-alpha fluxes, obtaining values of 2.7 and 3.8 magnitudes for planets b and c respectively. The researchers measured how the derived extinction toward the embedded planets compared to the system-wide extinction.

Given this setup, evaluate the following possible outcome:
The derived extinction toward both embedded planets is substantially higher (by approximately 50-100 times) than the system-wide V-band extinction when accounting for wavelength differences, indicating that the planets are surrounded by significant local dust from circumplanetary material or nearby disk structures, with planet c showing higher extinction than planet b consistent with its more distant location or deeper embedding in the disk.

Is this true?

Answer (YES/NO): NO